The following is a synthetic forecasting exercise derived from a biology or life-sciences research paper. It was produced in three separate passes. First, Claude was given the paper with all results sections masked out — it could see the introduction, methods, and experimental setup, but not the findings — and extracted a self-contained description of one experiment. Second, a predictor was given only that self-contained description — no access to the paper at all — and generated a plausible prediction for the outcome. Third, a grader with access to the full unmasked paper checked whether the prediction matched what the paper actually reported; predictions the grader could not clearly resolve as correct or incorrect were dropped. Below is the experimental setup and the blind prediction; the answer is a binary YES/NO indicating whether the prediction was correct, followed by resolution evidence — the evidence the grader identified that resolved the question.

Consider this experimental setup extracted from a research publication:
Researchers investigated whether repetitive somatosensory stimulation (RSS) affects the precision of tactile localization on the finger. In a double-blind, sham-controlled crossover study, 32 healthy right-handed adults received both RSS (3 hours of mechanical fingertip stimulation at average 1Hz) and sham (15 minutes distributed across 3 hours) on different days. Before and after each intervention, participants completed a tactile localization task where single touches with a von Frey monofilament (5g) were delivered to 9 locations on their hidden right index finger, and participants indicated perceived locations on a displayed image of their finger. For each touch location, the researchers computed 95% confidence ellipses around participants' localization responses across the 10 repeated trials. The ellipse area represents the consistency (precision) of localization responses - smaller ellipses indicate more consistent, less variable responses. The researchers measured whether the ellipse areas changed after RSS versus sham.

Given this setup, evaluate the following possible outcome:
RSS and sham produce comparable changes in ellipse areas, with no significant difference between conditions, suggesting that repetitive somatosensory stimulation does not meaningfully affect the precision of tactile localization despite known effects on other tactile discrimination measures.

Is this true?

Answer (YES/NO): YES